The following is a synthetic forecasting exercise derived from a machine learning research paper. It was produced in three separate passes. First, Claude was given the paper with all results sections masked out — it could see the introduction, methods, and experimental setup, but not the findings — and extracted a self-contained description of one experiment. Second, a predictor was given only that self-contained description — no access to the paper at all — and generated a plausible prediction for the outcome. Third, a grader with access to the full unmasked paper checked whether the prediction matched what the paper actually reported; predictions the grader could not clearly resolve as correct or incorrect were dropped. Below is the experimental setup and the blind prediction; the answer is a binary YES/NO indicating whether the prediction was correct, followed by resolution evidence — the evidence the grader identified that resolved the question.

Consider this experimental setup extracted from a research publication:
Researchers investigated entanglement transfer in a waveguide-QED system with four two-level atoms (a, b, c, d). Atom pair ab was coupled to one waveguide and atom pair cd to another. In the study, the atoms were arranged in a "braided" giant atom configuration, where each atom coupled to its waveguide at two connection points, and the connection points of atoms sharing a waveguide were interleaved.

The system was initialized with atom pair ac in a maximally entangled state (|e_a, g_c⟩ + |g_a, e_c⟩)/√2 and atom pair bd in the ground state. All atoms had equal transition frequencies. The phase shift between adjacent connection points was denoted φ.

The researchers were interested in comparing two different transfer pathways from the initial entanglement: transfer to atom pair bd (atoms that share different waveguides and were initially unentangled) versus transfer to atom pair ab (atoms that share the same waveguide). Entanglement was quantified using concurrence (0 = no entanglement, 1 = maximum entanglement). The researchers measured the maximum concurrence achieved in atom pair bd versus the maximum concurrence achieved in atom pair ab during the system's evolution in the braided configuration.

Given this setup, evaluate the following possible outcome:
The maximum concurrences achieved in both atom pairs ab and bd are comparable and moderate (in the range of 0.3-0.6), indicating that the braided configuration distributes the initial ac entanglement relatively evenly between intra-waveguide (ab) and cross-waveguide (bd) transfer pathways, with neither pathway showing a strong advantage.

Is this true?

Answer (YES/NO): NO